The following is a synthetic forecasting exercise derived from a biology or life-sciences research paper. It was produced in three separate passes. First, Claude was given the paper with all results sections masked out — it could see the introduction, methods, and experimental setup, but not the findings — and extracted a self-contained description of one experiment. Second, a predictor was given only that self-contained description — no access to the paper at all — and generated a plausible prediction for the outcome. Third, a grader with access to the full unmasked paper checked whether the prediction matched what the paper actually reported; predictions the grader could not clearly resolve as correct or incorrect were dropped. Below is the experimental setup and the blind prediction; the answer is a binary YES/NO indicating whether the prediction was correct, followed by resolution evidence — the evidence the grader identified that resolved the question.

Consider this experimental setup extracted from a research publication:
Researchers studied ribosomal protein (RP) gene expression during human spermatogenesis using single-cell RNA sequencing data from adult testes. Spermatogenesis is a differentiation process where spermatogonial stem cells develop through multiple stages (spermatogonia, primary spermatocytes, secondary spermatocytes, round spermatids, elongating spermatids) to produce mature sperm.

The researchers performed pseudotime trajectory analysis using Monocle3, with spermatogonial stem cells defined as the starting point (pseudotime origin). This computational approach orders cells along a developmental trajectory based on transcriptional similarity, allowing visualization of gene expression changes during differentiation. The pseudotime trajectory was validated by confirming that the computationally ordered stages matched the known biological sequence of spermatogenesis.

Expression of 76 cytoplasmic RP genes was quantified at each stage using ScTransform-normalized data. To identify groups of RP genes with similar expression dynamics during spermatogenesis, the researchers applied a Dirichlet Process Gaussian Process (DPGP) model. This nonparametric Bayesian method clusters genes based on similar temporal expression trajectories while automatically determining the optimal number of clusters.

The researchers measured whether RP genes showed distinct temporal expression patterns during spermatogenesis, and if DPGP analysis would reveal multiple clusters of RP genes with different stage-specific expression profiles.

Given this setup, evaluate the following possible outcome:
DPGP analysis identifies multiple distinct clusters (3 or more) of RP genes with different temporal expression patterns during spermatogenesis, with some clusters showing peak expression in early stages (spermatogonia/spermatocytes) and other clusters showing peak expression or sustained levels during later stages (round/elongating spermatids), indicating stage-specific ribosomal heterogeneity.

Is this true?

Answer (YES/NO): YES